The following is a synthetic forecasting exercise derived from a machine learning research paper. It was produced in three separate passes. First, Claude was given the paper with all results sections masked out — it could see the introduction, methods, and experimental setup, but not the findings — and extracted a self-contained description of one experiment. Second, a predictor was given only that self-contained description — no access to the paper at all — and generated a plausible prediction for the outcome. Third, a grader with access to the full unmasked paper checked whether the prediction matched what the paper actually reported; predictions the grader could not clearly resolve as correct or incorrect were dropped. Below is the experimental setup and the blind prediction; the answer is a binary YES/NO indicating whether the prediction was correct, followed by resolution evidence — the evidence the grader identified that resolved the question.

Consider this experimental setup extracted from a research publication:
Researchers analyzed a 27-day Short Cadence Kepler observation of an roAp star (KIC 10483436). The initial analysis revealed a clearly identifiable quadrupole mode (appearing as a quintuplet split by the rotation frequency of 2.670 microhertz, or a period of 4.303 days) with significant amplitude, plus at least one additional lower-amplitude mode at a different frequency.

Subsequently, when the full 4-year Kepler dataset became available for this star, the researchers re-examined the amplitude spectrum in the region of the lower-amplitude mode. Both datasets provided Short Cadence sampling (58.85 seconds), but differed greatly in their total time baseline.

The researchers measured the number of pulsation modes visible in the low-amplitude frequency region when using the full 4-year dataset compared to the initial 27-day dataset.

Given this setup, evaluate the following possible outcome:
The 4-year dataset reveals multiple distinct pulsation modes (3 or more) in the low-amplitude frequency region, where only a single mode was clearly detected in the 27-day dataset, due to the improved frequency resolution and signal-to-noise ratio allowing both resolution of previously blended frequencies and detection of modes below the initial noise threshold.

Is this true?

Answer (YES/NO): YES